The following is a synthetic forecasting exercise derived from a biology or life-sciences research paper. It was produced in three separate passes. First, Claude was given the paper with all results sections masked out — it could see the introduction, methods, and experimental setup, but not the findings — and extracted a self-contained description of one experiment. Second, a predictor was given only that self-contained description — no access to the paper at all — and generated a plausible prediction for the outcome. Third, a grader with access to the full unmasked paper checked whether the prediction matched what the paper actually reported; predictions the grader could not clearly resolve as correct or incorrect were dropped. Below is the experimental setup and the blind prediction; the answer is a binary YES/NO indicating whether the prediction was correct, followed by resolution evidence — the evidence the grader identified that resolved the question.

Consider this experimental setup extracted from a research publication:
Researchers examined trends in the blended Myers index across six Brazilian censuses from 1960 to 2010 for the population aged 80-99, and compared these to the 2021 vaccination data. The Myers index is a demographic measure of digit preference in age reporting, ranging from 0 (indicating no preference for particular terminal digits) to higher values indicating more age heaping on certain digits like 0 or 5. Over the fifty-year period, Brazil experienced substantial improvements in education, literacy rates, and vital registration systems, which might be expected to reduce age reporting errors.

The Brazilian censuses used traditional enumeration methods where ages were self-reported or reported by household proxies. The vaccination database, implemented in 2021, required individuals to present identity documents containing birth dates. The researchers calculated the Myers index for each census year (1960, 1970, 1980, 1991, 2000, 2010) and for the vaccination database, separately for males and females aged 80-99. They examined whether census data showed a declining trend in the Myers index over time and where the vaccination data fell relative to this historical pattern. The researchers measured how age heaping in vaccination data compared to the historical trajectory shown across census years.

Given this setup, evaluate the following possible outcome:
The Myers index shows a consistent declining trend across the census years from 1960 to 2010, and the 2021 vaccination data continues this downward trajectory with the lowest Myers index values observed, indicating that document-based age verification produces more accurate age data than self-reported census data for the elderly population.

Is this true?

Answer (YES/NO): NO